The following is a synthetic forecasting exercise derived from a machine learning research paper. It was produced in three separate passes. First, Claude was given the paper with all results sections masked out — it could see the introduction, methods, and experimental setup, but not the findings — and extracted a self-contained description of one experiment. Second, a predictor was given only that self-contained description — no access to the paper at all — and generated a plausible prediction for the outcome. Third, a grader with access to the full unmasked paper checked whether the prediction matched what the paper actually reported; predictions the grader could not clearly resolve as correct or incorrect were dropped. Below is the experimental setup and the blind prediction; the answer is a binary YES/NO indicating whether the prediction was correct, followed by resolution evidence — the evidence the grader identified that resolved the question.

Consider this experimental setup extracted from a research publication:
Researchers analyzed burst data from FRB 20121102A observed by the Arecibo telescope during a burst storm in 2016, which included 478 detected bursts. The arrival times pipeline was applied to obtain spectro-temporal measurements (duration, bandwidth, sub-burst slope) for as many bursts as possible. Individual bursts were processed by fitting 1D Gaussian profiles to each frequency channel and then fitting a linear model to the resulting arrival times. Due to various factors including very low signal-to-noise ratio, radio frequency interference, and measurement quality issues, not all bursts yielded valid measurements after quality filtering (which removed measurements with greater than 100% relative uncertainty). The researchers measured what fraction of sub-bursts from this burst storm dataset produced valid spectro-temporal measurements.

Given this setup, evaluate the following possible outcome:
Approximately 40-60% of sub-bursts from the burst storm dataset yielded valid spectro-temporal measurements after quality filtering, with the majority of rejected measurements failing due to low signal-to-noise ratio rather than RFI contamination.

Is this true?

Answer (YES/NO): NO